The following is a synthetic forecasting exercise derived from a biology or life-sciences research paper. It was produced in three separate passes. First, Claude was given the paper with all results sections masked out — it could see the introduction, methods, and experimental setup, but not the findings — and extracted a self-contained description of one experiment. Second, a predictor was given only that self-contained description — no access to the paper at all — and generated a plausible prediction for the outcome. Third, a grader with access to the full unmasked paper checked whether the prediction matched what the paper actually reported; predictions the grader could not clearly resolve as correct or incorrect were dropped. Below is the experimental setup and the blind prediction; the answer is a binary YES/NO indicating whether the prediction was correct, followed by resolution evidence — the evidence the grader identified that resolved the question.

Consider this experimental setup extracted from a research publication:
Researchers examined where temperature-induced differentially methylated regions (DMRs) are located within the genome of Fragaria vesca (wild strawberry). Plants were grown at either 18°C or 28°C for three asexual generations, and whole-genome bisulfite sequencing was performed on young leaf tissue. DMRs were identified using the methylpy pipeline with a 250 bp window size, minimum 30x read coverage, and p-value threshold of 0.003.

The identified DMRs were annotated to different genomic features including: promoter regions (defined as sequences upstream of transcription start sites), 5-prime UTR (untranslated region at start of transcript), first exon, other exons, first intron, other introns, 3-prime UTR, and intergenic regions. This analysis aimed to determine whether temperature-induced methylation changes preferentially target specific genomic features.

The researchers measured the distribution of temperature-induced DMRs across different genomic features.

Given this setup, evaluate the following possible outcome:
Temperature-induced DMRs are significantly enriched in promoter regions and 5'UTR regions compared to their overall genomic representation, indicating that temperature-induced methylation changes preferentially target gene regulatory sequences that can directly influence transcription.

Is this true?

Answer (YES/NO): NO